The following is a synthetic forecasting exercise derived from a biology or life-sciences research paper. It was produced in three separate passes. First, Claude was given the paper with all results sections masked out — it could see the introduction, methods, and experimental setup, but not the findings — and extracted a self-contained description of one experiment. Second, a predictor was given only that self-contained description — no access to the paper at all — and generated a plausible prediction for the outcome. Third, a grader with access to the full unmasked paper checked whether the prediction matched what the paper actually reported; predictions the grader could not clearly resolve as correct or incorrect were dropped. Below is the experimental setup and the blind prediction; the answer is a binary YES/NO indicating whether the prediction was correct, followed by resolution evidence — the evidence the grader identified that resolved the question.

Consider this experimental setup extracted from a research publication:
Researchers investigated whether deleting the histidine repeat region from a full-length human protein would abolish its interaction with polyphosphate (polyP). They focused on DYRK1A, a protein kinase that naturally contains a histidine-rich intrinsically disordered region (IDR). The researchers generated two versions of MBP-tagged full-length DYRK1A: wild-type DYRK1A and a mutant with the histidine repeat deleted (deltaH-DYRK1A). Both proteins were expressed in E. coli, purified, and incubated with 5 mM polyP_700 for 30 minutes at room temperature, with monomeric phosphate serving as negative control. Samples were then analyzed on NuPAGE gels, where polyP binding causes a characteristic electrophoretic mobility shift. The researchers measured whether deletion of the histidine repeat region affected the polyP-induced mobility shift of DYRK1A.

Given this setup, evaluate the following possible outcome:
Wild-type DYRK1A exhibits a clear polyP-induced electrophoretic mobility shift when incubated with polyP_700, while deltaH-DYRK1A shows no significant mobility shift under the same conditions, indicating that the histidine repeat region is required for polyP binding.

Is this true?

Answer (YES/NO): YES